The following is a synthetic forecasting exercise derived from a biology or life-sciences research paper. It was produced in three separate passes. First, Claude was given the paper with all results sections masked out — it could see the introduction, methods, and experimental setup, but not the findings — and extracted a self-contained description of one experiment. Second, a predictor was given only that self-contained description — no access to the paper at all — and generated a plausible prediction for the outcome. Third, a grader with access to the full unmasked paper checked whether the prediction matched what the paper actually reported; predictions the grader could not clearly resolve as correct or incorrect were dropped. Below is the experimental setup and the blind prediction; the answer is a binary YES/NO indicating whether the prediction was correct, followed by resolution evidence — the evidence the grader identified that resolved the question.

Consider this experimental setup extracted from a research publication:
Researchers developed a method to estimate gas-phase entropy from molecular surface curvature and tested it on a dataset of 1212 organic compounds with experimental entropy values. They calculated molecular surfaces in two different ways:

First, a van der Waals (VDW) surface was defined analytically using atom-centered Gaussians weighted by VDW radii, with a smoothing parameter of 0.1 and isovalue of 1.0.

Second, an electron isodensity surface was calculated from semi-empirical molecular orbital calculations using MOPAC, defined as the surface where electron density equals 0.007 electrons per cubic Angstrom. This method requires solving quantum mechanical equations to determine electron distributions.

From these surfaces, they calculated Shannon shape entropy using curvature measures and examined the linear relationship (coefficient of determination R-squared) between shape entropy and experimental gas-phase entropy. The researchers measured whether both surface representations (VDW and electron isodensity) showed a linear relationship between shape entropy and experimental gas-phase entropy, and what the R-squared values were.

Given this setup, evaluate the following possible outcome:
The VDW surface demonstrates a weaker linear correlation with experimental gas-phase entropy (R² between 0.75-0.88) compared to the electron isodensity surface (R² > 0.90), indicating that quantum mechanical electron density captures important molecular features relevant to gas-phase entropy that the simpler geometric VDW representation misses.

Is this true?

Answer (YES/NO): NO